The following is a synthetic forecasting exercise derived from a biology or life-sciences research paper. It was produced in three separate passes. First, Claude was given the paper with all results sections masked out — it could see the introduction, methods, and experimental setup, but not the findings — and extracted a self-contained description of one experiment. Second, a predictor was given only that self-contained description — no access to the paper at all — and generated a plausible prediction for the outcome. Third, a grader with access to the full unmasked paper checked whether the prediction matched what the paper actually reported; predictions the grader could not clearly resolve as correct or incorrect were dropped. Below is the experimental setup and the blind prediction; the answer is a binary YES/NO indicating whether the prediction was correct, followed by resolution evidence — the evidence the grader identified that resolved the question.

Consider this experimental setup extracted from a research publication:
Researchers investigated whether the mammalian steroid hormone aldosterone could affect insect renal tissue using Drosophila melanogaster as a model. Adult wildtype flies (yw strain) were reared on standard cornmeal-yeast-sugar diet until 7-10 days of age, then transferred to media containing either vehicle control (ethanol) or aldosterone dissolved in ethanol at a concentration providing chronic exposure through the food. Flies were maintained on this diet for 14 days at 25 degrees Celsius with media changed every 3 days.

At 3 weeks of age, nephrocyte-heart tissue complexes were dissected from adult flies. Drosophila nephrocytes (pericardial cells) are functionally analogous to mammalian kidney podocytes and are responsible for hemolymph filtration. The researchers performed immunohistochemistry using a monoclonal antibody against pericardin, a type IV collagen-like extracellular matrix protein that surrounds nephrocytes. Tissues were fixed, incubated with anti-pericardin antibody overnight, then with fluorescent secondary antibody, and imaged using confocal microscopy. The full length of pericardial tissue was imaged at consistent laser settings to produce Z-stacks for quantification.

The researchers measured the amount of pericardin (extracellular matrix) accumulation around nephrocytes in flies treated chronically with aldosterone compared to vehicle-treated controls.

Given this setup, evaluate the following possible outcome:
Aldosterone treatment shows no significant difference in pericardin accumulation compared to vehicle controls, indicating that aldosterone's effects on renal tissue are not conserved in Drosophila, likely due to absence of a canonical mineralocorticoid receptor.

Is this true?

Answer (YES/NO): NO